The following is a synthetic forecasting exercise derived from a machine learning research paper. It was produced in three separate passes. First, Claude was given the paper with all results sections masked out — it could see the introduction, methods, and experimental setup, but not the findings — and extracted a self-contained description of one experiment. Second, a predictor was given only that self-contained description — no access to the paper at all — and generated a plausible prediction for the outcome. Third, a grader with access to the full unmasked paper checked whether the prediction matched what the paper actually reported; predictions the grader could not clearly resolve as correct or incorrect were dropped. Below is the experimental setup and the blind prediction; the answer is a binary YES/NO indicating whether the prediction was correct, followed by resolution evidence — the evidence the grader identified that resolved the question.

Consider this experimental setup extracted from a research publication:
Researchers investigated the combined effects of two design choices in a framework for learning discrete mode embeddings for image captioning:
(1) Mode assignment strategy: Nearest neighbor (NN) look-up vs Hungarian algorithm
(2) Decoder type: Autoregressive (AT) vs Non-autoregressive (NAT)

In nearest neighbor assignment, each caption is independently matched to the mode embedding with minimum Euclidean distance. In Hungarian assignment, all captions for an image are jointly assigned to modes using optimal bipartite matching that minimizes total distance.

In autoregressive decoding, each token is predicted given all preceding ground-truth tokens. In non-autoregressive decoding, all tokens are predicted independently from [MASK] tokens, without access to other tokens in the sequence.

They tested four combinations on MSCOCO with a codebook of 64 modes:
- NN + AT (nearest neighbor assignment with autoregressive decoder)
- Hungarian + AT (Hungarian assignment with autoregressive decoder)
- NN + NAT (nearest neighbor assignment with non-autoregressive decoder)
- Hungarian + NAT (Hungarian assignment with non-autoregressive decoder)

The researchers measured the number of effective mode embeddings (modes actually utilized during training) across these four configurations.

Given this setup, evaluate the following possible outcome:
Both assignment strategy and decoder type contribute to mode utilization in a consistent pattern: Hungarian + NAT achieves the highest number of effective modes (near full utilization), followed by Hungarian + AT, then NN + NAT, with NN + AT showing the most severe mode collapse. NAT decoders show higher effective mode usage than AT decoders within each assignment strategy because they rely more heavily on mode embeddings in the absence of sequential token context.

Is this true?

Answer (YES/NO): NO